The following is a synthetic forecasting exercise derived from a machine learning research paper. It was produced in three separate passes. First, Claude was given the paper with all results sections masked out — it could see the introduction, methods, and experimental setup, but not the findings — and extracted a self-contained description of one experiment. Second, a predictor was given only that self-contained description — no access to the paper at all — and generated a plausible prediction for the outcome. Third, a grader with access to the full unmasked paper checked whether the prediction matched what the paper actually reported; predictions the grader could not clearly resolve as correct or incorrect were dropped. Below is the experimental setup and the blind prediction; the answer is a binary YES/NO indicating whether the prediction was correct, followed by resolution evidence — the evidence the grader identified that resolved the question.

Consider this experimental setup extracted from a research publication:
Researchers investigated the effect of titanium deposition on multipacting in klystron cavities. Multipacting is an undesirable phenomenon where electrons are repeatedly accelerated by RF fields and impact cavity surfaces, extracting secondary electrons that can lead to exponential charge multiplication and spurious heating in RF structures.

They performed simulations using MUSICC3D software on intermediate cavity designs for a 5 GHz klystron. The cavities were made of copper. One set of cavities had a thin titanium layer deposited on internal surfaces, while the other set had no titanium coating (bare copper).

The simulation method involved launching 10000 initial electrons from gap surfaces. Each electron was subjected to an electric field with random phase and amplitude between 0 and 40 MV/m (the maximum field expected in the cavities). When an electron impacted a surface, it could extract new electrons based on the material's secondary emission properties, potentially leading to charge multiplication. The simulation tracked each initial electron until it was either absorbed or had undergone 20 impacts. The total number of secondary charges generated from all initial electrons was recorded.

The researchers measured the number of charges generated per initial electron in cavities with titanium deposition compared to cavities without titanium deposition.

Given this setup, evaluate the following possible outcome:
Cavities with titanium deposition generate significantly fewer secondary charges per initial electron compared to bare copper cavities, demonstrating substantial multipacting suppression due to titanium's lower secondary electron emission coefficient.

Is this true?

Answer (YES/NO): YES